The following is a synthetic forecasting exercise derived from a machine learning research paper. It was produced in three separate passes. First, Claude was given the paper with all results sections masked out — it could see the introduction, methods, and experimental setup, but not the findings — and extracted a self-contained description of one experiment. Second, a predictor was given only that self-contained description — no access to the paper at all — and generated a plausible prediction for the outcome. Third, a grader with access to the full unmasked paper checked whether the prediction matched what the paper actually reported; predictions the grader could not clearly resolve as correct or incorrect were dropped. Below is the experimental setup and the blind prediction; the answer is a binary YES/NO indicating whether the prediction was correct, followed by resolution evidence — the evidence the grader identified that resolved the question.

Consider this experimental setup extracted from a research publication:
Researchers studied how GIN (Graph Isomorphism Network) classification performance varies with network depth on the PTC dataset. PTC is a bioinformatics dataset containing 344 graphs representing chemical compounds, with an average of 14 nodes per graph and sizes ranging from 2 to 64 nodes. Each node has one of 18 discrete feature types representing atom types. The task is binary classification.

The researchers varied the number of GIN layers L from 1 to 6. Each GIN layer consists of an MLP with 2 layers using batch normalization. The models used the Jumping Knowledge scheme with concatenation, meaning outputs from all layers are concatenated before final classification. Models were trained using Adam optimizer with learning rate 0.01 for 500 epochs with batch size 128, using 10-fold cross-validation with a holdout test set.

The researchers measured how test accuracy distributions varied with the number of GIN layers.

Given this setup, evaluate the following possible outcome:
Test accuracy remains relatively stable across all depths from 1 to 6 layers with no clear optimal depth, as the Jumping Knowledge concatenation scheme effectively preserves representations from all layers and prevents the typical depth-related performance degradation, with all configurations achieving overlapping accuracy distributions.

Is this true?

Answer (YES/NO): NO